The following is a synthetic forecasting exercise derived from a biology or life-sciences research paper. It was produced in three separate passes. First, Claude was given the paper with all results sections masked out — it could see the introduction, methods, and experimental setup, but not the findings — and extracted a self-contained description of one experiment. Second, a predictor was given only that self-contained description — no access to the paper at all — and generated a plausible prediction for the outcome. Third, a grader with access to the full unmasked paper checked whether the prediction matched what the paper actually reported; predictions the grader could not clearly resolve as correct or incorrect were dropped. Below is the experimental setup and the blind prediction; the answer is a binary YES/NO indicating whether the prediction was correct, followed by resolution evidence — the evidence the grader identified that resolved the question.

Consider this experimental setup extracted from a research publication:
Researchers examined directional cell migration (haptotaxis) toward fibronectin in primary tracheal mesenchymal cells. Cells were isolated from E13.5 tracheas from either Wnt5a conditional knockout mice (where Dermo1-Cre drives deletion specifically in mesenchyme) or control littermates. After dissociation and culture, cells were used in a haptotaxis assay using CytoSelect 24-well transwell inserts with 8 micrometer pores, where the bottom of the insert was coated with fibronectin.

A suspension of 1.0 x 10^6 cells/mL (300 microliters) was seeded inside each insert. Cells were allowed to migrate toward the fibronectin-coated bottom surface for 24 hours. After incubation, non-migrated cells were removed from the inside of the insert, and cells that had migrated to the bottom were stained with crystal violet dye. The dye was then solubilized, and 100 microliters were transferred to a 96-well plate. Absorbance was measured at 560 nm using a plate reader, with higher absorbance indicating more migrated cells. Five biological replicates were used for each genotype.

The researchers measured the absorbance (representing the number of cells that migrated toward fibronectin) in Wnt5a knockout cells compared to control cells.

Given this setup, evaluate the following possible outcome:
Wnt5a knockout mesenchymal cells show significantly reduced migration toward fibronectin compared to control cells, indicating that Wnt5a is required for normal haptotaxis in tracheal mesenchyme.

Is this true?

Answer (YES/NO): NO